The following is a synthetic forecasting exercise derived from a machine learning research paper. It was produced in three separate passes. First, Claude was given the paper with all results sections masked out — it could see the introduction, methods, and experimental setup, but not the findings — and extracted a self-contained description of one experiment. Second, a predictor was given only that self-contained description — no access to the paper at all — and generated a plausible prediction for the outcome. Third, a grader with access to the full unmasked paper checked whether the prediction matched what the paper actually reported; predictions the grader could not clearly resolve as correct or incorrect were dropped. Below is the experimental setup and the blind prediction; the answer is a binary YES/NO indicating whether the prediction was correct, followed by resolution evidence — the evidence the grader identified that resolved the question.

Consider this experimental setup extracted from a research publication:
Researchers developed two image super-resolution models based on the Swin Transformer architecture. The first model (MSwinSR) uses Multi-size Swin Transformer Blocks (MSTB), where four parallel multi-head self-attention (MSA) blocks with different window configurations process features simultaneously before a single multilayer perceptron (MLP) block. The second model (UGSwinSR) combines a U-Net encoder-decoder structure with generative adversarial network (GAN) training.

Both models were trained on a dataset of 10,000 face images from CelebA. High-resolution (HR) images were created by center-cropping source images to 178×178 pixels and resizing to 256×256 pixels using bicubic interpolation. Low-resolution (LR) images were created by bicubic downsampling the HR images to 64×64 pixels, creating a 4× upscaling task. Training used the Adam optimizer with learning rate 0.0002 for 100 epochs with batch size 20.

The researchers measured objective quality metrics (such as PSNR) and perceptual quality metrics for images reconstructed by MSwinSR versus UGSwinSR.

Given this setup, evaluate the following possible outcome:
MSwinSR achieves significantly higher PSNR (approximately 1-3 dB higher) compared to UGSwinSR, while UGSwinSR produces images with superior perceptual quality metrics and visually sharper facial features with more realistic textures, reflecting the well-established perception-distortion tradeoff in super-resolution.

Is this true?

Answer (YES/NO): YES